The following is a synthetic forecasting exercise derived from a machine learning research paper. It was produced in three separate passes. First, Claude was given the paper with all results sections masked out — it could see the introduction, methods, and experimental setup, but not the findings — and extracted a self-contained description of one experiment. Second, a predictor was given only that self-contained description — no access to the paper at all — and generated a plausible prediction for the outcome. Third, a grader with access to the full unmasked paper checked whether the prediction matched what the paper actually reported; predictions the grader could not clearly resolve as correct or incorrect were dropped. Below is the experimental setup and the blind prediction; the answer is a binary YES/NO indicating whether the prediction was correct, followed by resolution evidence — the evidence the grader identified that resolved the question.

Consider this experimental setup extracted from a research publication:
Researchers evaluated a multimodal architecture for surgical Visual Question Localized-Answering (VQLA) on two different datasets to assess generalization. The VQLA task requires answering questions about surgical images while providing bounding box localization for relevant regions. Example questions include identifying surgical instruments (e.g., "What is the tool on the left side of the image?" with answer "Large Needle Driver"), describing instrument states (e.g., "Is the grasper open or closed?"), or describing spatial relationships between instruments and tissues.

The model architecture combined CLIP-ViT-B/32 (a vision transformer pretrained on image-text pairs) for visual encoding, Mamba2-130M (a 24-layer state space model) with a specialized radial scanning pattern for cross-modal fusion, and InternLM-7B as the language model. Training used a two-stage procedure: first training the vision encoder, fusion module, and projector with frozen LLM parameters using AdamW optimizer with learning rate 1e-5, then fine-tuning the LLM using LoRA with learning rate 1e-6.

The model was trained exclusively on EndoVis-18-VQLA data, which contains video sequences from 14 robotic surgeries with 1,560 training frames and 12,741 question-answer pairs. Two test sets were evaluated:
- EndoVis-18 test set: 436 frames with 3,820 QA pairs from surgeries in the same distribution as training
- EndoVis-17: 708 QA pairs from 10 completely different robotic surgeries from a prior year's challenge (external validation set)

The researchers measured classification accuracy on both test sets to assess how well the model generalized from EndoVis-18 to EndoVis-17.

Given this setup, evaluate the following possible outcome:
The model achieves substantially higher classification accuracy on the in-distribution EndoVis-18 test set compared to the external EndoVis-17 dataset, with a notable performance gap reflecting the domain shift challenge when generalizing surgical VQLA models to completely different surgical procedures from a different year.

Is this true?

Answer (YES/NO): YES